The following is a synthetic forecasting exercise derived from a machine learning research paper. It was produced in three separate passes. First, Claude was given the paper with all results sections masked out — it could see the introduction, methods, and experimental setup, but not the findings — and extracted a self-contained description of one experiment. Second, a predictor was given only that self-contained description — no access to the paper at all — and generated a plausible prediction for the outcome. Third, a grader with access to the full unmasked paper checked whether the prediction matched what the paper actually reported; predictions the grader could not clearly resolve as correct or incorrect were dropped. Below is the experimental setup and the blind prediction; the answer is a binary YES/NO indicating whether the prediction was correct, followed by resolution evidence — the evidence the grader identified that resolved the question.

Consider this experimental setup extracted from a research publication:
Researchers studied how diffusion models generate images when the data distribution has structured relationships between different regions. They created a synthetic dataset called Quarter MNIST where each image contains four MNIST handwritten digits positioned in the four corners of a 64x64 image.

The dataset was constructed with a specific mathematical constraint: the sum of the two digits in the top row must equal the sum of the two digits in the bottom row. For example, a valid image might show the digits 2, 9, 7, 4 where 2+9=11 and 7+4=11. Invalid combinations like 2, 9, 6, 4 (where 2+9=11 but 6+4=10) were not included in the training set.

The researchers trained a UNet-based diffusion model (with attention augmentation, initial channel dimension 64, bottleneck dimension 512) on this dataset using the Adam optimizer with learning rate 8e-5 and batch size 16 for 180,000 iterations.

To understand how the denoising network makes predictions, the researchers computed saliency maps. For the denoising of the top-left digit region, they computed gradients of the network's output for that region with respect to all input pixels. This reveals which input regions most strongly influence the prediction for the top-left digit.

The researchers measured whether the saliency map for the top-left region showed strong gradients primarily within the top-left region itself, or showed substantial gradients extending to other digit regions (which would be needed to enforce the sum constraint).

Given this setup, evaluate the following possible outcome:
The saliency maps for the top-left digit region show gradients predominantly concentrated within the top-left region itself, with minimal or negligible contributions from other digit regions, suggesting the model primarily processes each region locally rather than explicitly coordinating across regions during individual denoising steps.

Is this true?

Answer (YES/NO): YES